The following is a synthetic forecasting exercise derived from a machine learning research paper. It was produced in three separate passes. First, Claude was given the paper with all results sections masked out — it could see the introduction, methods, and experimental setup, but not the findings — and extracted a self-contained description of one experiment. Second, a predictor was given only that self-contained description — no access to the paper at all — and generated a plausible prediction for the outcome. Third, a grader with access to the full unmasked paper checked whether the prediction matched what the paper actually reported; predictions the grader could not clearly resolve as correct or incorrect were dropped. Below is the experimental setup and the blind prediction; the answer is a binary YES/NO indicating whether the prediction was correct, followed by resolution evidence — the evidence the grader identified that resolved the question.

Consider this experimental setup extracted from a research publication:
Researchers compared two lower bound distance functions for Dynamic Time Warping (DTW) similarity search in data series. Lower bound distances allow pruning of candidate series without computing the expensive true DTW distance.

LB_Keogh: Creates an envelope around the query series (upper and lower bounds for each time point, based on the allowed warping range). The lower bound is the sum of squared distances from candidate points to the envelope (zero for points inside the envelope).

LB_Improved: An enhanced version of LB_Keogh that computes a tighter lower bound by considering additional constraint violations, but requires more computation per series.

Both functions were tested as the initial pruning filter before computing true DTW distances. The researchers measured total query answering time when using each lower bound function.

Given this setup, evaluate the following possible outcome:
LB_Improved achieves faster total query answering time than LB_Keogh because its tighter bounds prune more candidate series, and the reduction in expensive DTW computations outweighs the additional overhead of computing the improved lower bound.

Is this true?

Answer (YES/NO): NO